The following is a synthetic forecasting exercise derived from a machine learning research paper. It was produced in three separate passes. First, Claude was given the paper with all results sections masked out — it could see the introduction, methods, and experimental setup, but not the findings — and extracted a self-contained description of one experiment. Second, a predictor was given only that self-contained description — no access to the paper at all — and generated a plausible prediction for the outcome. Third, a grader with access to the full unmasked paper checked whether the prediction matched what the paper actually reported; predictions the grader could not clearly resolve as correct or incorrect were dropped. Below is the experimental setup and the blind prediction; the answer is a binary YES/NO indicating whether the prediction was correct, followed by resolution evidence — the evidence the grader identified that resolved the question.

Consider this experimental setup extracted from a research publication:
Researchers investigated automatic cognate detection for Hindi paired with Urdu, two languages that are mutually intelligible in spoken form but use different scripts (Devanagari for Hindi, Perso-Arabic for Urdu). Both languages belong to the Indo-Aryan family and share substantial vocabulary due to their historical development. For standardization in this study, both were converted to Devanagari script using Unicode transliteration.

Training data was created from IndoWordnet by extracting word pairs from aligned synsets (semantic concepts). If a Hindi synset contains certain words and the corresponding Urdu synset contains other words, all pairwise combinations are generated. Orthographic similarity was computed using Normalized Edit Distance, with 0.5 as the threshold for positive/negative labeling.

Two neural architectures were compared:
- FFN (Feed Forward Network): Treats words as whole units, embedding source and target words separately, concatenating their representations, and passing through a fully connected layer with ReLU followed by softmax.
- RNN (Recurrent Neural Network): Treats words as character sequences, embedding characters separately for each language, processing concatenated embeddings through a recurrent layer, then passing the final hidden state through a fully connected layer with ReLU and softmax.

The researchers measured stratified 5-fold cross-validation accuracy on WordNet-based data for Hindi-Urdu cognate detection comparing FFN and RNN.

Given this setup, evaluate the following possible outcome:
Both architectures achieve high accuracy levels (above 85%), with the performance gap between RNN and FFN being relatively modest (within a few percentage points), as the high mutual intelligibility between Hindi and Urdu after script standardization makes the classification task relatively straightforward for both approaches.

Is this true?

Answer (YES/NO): NO